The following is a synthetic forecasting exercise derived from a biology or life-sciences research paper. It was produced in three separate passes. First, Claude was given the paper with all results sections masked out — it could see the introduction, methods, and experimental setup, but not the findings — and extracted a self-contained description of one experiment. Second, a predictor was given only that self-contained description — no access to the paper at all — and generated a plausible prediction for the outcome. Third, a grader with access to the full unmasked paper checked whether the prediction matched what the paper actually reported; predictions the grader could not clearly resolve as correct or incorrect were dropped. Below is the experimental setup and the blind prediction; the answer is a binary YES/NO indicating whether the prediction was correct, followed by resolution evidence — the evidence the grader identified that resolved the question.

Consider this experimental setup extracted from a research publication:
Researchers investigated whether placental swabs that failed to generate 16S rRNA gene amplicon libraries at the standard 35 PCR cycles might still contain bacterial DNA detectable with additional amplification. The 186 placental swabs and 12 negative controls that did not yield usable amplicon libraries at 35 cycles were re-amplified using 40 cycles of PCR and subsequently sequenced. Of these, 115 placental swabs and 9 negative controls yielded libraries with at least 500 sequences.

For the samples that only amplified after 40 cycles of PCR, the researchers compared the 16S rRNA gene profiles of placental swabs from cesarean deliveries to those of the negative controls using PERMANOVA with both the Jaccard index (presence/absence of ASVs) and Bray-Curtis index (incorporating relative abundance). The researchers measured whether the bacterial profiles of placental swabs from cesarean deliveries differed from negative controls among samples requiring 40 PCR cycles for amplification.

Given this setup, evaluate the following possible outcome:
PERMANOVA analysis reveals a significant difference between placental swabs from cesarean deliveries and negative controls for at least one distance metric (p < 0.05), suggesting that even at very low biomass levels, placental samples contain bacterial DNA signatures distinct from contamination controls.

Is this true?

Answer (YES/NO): NO